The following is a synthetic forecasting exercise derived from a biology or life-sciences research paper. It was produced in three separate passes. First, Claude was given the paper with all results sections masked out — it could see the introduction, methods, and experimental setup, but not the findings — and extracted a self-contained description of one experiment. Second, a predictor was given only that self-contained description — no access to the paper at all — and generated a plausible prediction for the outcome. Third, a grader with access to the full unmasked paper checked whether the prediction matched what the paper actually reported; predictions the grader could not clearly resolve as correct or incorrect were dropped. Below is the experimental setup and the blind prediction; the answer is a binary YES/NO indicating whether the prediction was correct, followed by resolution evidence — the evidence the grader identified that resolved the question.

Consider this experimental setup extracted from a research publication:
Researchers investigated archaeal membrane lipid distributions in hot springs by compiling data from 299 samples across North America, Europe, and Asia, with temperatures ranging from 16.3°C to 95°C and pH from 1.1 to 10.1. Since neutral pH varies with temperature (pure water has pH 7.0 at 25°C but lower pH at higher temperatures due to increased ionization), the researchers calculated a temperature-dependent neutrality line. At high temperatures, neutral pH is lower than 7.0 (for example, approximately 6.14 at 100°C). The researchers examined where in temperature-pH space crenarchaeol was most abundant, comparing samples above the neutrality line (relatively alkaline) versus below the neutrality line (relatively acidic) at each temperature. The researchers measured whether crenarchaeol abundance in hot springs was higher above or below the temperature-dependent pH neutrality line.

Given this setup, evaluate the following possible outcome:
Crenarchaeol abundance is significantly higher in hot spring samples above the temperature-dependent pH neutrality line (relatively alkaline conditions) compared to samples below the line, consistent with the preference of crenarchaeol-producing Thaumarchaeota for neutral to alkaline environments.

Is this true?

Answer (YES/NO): YES